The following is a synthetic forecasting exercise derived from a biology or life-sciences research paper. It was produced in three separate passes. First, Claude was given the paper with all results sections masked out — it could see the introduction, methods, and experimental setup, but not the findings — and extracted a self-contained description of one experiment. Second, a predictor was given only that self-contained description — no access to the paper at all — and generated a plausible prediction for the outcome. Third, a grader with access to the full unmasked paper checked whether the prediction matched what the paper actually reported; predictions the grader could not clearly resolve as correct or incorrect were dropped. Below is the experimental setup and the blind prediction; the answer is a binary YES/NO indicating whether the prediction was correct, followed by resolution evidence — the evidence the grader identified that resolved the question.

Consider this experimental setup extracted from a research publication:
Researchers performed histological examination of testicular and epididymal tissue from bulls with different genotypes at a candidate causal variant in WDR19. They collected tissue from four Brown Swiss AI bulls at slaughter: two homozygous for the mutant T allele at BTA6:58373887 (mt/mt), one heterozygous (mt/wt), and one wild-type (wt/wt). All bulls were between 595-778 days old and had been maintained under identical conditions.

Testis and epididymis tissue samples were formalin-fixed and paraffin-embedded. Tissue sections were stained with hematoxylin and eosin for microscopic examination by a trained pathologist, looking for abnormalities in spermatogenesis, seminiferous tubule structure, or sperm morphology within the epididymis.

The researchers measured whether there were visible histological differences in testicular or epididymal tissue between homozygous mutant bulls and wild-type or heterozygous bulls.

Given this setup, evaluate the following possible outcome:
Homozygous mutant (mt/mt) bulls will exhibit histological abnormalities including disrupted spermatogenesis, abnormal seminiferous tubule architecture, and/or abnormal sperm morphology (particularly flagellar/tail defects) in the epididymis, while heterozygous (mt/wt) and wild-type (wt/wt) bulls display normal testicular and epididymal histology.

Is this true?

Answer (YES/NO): NO